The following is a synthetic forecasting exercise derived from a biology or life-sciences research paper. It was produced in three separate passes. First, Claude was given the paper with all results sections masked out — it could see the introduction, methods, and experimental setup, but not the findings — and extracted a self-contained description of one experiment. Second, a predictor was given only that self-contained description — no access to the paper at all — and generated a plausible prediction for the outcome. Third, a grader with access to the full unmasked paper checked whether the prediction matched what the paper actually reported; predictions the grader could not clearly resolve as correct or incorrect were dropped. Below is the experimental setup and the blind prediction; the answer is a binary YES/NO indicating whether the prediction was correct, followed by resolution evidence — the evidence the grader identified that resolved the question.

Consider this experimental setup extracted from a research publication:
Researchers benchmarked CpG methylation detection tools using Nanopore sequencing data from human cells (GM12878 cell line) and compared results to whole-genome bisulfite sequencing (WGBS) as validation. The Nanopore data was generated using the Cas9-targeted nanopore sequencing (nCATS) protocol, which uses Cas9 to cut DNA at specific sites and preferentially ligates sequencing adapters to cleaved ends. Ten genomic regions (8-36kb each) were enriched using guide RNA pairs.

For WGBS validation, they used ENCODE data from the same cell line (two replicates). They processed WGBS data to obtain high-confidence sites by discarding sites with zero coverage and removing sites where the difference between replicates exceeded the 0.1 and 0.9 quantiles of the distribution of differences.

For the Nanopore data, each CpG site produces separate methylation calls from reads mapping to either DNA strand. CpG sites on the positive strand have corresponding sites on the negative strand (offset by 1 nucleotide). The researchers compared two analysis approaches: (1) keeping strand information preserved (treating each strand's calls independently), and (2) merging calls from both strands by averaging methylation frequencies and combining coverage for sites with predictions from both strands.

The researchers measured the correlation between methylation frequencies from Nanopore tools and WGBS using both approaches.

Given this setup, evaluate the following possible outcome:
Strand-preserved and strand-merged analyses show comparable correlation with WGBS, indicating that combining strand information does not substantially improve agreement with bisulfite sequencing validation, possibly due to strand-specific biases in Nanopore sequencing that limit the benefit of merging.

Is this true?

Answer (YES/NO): NO